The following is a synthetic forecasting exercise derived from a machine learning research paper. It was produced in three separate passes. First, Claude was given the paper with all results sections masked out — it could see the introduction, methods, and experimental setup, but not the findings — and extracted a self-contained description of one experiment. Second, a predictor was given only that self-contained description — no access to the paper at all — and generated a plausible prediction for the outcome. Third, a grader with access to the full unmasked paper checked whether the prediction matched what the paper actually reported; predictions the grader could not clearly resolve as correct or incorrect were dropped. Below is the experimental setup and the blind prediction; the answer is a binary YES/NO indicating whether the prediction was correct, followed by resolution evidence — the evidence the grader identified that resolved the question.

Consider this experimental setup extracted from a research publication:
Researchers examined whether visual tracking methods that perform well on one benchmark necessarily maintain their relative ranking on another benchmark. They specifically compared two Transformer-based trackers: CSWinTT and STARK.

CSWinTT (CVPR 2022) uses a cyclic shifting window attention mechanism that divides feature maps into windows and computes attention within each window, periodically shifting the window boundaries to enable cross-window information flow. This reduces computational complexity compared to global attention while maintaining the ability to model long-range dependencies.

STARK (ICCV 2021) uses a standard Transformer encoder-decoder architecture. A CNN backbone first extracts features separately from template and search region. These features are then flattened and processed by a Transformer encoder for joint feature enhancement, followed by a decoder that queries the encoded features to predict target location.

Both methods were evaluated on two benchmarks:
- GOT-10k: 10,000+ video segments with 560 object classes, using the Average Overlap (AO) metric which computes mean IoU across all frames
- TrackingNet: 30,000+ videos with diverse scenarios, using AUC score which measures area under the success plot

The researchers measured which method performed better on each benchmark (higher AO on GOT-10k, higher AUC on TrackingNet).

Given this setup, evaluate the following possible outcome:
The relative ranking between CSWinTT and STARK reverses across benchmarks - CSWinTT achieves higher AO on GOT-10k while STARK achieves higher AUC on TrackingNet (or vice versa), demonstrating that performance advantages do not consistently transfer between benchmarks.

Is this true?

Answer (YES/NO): NO